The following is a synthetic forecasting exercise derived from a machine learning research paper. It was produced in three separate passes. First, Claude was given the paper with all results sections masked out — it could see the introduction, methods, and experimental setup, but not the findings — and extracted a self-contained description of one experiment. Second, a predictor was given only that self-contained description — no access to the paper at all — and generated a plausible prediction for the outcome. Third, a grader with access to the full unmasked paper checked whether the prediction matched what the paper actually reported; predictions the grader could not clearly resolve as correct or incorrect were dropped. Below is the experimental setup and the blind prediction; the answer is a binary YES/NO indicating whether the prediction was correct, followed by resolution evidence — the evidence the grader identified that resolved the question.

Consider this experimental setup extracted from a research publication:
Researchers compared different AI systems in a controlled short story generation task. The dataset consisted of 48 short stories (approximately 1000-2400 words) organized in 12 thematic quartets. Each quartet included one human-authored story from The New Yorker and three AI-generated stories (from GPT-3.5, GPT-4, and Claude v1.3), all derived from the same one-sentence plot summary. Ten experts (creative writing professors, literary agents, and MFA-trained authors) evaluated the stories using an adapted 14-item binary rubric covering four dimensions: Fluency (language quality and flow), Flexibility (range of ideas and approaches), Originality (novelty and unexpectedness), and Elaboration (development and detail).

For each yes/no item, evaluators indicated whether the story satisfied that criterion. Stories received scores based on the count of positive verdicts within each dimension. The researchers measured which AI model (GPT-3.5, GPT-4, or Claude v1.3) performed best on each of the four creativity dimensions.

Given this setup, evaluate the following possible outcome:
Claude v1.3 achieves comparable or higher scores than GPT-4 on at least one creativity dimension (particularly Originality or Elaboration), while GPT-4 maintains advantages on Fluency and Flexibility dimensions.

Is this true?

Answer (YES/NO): NO